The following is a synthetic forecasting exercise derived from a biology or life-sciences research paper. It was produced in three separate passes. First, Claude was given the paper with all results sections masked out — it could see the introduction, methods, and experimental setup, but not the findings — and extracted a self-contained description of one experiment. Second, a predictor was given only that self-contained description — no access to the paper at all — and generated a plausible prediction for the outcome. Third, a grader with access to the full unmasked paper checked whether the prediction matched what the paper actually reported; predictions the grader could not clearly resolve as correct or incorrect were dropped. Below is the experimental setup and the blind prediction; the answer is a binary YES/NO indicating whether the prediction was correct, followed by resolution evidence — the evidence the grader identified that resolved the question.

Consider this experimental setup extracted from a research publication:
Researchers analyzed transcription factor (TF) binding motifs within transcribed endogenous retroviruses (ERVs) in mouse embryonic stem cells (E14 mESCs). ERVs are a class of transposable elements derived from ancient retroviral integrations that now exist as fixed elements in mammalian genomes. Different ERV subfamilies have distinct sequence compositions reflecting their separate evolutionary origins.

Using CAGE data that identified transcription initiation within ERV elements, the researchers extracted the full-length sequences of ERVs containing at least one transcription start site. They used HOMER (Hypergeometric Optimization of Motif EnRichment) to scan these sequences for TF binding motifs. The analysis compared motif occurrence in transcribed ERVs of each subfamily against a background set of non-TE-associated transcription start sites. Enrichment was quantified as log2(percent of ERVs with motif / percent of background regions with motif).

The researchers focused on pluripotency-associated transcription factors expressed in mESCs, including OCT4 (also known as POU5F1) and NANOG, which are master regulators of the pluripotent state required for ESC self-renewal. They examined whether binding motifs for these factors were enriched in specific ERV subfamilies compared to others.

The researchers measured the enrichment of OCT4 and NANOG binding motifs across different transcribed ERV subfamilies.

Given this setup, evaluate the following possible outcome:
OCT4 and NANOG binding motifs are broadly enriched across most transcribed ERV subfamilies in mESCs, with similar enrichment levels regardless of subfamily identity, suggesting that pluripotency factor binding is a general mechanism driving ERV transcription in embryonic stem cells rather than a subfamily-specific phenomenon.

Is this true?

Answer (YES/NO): NO